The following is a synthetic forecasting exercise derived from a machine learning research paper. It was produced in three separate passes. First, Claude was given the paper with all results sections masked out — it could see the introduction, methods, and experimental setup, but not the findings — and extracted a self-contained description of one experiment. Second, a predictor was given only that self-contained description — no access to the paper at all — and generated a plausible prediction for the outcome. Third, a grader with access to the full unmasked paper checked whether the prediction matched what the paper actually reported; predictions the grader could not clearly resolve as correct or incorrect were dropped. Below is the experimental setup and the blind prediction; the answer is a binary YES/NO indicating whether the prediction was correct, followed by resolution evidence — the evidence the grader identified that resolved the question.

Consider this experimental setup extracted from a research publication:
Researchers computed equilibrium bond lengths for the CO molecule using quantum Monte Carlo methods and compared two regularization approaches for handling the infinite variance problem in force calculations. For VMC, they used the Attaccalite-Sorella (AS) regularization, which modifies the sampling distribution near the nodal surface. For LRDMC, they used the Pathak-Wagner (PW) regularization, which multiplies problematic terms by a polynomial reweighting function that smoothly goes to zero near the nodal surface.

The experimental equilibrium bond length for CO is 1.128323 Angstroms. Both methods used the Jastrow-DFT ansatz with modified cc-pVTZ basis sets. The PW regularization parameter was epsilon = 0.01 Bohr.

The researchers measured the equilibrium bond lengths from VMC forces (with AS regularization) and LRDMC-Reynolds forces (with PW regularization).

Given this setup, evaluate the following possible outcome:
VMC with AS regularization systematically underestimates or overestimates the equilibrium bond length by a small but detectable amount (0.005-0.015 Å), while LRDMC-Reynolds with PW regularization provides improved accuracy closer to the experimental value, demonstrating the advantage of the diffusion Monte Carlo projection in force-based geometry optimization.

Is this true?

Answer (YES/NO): YES